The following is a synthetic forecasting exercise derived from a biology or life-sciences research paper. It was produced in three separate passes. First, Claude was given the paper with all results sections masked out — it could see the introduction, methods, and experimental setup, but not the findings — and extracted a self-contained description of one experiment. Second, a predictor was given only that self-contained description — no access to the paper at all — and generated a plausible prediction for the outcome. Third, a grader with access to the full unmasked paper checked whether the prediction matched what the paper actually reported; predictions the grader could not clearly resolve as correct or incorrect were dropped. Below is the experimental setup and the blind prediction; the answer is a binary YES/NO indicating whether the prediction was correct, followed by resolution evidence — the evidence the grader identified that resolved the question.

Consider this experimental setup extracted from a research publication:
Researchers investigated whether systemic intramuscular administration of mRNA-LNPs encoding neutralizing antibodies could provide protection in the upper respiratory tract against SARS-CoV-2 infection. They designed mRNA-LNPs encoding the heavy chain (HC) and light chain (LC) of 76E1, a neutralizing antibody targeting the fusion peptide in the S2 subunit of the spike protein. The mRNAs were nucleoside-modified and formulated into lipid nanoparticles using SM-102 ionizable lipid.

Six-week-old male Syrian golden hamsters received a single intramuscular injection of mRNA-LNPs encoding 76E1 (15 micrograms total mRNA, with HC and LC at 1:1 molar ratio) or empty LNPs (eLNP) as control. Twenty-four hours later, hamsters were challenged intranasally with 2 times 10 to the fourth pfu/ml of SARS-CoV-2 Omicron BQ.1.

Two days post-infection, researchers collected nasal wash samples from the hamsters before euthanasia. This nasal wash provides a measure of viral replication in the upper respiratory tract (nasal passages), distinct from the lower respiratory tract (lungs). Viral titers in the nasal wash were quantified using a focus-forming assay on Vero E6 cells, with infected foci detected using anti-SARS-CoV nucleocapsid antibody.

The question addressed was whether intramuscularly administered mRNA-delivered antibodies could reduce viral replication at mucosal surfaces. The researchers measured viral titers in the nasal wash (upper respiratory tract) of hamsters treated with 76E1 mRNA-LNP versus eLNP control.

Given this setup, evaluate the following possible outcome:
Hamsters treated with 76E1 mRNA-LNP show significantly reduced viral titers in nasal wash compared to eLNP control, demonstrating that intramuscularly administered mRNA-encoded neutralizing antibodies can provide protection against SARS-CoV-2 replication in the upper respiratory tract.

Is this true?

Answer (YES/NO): YES